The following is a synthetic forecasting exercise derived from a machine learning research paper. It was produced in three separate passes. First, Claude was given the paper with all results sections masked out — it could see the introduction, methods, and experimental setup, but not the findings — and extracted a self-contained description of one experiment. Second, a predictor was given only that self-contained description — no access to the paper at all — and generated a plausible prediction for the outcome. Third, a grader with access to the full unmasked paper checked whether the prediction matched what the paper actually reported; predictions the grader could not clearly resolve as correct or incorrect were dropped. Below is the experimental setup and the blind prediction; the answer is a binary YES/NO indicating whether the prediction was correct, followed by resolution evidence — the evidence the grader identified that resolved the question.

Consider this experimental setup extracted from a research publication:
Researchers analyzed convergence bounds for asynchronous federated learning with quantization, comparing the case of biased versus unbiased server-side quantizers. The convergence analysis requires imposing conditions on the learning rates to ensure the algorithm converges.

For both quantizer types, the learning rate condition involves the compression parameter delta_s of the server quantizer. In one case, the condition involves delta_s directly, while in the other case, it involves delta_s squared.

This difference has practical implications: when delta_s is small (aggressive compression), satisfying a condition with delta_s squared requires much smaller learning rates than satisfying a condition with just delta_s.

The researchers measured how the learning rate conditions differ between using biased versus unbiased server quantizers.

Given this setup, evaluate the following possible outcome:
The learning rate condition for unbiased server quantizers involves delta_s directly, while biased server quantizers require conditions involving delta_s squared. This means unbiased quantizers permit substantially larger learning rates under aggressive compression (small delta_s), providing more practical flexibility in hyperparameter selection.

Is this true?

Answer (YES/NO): YES